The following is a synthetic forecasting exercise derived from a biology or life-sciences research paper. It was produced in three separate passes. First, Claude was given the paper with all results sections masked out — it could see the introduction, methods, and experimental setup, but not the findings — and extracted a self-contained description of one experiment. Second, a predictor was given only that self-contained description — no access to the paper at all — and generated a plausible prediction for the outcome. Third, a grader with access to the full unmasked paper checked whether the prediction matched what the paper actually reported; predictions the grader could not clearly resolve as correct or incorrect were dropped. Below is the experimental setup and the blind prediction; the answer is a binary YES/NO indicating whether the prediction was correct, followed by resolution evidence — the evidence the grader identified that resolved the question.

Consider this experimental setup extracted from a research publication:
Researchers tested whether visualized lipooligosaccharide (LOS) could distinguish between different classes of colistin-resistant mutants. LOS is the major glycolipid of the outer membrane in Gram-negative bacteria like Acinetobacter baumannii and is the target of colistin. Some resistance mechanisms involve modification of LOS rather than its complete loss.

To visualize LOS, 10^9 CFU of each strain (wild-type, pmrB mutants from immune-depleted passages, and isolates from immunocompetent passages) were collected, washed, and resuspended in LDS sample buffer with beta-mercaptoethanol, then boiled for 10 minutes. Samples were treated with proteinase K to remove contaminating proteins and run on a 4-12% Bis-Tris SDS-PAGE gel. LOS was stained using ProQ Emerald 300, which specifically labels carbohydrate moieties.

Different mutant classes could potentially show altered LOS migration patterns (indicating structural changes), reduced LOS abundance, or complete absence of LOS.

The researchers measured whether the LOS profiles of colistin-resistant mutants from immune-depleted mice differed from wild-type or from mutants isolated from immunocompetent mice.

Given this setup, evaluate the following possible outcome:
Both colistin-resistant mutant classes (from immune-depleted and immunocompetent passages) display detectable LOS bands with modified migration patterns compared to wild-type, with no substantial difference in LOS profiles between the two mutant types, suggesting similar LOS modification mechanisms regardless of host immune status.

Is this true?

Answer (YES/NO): NO